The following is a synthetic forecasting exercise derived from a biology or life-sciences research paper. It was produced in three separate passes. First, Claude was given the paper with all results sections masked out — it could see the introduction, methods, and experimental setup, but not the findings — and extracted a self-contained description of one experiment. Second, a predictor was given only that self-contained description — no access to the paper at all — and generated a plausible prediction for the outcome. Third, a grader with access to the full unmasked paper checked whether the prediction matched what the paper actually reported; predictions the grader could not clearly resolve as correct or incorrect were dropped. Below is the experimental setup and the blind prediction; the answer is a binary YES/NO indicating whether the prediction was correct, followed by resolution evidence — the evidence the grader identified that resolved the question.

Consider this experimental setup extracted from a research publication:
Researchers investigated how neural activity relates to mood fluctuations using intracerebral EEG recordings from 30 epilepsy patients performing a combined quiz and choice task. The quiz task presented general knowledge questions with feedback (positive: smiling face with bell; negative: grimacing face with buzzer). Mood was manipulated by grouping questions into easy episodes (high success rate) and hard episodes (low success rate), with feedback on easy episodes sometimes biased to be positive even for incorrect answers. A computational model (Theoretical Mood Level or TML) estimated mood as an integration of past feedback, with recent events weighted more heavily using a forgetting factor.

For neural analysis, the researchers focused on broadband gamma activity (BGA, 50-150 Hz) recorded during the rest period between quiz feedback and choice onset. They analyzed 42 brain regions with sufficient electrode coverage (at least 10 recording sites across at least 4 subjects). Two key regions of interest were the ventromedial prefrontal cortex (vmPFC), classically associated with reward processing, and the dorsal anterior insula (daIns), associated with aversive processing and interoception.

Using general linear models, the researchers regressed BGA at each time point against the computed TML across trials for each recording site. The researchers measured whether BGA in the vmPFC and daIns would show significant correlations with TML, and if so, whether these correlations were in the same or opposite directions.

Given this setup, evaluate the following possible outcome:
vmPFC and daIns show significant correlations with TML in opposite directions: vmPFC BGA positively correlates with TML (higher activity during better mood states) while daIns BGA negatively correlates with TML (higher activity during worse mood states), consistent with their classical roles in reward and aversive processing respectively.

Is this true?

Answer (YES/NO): YES